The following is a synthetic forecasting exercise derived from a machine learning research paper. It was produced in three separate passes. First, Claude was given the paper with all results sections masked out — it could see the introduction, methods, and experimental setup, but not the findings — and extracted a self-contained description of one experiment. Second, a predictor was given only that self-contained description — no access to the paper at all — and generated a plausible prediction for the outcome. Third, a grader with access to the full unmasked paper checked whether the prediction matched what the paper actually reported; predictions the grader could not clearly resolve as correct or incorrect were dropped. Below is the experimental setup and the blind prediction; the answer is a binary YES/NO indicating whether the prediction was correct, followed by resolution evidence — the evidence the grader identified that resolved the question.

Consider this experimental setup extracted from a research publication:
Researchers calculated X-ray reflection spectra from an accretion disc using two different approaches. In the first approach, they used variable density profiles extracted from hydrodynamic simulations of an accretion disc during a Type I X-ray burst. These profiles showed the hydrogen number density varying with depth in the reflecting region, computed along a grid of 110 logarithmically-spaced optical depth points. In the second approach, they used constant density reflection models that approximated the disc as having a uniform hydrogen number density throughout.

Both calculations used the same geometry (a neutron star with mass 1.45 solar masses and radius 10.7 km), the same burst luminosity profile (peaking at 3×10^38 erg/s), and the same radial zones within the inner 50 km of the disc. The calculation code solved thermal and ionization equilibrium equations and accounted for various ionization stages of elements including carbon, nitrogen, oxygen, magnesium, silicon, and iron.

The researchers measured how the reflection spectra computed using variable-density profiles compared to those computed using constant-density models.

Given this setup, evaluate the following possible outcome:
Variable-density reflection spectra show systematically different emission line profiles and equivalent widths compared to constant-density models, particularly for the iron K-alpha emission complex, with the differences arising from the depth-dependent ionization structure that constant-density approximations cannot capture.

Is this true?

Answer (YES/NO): NO